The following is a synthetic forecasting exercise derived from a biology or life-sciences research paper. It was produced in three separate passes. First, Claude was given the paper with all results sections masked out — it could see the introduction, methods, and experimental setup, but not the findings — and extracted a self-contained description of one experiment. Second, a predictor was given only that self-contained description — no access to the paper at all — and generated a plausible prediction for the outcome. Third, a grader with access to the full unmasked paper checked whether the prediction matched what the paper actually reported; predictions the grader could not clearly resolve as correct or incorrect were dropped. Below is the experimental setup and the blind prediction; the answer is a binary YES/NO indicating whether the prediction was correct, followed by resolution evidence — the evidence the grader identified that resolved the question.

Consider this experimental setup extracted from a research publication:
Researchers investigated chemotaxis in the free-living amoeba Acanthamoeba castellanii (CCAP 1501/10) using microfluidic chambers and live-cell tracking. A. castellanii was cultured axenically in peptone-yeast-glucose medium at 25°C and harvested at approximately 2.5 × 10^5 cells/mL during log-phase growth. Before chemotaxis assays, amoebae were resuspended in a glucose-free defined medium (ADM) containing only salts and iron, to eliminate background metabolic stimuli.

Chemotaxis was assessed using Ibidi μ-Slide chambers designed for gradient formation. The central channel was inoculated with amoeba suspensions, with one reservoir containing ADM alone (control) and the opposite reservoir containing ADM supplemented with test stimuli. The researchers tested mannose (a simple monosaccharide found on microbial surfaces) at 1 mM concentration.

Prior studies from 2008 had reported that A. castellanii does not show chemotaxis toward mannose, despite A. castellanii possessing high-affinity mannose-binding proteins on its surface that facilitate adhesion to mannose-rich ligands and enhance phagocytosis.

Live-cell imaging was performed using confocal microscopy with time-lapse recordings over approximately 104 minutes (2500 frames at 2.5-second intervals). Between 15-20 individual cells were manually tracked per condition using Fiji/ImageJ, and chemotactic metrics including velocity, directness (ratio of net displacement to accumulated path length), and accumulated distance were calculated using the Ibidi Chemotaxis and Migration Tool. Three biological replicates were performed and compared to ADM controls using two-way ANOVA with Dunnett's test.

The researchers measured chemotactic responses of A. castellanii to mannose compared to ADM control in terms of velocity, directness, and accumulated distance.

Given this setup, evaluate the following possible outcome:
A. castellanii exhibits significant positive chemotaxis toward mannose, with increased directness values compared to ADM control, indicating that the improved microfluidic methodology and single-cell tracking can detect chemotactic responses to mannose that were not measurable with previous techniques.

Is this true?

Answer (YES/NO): YES